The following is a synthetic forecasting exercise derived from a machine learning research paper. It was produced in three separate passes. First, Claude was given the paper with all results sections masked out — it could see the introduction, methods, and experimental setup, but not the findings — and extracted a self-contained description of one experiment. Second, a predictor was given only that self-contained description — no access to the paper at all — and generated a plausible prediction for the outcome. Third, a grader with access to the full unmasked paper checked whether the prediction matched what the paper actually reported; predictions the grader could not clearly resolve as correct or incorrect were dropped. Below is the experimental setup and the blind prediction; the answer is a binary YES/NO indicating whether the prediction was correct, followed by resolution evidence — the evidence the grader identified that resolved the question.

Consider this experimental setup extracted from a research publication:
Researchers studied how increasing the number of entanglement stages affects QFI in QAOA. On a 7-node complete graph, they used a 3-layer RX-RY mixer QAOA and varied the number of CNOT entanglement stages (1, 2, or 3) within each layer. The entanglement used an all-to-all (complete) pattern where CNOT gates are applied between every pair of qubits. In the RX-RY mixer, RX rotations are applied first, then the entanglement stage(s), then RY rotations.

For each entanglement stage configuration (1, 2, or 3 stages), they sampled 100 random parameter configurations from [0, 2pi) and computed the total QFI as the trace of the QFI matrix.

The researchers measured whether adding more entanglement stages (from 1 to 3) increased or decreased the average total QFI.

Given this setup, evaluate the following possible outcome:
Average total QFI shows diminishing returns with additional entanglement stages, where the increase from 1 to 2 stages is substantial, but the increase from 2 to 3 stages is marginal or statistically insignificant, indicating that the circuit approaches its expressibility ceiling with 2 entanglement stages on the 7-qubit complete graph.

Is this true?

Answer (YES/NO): NO